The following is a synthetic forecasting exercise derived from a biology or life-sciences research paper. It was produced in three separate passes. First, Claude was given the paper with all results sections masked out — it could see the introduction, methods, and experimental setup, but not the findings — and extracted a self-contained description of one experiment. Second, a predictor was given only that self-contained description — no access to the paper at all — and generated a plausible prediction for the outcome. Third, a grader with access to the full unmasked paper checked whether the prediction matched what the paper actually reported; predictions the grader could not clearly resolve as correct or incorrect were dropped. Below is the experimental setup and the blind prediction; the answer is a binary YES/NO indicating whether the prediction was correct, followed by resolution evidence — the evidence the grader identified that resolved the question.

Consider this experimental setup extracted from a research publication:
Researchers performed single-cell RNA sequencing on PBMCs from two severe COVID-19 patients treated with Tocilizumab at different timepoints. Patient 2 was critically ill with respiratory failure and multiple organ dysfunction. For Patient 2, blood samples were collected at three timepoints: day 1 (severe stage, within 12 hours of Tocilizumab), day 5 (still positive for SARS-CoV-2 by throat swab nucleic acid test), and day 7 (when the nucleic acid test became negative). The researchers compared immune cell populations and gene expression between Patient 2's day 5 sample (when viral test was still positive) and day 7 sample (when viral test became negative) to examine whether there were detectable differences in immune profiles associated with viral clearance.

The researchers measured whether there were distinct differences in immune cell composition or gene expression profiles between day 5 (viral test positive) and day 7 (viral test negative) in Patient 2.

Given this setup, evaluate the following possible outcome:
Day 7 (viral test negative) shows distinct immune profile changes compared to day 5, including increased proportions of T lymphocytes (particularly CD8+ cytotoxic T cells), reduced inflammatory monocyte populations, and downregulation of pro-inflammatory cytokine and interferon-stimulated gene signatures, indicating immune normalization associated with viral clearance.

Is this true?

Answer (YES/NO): NO